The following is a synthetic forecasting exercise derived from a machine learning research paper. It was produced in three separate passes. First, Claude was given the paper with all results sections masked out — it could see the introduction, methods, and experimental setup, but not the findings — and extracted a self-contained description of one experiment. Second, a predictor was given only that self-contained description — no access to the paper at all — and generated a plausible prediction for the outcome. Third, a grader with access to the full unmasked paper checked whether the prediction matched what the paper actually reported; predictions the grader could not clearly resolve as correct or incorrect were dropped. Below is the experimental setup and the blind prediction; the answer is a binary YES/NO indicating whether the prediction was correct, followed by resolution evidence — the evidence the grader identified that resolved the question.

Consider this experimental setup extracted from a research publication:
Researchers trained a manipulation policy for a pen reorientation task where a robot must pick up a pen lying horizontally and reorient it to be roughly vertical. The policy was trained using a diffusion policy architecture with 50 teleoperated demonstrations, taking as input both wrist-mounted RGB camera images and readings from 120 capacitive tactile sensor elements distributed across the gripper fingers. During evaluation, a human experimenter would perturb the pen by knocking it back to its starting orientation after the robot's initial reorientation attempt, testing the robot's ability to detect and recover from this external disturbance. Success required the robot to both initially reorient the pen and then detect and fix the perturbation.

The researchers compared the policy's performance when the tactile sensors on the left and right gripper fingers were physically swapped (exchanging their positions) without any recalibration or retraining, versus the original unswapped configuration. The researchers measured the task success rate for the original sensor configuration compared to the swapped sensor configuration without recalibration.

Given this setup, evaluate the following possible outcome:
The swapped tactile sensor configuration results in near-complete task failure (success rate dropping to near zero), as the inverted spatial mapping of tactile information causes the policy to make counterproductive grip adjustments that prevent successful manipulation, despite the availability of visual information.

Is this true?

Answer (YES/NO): NO